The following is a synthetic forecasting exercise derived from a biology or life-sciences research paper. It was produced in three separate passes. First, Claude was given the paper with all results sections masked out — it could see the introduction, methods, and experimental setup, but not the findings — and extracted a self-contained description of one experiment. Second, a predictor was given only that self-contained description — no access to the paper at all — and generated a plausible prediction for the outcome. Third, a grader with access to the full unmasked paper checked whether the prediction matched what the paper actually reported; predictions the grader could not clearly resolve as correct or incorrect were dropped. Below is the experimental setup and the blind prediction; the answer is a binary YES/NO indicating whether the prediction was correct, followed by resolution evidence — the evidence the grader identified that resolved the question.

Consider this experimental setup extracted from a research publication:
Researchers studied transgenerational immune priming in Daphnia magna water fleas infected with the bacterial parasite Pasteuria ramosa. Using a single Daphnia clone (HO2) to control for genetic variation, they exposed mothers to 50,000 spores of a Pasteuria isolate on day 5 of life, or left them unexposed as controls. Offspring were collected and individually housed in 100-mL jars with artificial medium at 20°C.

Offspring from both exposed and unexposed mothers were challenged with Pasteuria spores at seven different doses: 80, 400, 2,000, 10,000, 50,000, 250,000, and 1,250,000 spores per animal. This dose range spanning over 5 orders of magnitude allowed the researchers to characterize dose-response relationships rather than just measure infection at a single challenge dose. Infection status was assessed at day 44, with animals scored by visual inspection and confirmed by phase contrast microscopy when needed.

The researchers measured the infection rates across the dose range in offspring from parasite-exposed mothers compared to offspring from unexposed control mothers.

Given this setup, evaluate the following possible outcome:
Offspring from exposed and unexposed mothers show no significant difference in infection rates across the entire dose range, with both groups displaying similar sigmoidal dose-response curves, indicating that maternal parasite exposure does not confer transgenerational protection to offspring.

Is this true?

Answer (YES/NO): NO